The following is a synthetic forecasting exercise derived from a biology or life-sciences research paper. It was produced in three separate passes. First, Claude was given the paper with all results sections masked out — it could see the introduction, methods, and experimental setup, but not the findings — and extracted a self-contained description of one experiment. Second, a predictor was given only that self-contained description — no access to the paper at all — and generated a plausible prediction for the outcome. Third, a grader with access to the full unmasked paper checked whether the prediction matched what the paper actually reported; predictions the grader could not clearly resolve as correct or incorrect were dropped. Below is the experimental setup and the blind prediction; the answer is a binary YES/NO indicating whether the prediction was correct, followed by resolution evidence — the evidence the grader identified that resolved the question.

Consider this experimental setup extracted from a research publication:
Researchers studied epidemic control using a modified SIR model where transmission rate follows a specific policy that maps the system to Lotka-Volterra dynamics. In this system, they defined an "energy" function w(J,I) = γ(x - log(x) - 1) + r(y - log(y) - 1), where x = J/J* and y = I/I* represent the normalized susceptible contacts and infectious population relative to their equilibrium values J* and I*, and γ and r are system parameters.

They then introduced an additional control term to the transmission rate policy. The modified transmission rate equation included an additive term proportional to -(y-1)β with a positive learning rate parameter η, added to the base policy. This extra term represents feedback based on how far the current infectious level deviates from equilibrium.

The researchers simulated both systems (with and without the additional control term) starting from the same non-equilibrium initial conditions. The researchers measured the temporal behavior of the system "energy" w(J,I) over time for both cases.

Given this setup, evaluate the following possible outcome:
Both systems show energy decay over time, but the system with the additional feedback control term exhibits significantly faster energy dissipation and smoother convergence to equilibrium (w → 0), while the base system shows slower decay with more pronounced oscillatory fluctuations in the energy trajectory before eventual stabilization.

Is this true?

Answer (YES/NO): NO